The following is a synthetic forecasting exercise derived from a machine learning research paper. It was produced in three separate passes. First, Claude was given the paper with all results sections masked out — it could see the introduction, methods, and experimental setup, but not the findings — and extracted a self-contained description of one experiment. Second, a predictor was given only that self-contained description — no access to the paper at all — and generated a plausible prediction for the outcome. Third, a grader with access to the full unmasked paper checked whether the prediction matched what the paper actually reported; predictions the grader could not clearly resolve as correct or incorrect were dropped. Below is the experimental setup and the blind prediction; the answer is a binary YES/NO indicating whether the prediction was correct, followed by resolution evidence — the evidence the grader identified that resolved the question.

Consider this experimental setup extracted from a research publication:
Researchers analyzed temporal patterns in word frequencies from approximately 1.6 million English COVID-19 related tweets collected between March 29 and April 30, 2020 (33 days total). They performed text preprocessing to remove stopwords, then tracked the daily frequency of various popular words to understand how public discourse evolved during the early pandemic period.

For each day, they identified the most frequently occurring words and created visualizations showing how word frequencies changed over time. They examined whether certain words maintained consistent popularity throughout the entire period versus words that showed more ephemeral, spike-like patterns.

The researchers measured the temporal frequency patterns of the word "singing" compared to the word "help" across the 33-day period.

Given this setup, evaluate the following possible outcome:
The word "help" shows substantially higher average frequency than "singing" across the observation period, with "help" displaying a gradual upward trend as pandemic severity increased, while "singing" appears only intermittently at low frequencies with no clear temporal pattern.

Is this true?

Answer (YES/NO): NO